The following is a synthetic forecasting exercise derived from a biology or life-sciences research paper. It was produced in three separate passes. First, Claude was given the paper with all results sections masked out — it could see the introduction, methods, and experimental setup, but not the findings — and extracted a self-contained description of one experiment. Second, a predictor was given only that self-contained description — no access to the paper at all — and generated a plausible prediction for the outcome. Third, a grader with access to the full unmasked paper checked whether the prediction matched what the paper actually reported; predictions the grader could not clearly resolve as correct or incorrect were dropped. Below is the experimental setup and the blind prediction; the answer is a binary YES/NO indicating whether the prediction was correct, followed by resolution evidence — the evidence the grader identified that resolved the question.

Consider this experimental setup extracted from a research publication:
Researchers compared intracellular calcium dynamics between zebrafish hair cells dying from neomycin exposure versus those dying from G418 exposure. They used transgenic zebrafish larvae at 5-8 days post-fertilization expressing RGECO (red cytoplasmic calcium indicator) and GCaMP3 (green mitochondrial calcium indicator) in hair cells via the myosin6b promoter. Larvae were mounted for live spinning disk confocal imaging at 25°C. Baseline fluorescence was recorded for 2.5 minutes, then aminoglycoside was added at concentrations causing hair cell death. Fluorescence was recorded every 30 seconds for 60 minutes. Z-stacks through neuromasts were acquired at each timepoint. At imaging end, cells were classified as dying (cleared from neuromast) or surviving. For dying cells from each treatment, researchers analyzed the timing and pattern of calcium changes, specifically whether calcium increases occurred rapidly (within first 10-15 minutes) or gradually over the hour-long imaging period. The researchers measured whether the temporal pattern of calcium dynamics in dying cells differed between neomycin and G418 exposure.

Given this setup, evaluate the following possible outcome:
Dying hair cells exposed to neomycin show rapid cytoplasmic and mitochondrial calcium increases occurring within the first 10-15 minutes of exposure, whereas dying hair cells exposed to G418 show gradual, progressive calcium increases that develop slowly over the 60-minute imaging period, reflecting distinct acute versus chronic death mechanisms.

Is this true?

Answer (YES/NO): NO